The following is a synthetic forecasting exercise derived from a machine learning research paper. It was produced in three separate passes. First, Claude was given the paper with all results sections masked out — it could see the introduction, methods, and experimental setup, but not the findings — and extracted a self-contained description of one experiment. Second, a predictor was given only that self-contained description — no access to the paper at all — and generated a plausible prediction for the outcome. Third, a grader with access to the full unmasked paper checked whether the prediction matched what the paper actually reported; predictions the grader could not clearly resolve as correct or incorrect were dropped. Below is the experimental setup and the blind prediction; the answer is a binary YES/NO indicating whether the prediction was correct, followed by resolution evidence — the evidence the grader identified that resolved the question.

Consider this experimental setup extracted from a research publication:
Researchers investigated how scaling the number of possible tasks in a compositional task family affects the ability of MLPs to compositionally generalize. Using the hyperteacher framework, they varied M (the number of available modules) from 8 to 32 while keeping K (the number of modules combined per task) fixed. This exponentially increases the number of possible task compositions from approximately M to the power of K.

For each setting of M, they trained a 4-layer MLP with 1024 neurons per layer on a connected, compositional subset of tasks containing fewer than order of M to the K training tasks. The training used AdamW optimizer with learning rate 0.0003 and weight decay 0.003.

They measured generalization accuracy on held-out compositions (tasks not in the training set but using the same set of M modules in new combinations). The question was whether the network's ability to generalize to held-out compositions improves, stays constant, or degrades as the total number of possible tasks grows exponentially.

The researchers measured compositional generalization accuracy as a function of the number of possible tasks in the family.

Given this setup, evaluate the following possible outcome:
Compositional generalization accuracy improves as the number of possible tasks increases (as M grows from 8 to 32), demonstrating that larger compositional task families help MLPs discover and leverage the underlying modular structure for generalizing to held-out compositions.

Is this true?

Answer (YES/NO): YES